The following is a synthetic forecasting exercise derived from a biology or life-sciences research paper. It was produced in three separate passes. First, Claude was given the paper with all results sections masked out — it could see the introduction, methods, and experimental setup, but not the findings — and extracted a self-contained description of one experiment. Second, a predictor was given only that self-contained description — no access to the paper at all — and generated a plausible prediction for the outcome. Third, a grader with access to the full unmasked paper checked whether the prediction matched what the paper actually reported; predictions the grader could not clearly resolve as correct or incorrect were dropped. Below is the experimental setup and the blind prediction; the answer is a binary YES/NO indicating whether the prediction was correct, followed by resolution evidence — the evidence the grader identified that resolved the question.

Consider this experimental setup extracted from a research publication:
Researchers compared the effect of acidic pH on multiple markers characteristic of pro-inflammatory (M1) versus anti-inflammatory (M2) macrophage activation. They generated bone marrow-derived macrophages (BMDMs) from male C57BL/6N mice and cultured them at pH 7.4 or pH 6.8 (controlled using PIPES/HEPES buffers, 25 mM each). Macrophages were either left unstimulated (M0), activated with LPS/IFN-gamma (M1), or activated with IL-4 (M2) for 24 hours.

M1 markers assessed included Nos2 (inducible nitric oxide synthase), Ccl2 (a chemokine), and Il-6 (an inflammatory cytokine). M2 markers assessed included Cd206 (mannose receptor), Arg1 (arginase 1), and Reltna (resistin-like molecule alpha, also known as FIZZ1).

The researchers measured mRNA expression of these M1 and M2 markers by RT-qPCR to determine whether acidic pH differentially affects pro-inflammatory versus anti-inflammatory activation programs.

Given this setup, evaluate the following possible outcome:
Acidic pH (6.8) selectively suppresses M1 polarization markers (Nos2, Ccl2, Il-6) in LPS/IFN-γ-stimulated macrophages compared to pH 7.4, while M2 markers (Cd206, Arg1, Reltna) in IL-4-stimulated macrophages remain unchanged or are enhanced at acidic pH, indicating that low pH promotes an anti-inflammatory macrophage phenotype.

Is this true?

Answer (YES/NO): YES